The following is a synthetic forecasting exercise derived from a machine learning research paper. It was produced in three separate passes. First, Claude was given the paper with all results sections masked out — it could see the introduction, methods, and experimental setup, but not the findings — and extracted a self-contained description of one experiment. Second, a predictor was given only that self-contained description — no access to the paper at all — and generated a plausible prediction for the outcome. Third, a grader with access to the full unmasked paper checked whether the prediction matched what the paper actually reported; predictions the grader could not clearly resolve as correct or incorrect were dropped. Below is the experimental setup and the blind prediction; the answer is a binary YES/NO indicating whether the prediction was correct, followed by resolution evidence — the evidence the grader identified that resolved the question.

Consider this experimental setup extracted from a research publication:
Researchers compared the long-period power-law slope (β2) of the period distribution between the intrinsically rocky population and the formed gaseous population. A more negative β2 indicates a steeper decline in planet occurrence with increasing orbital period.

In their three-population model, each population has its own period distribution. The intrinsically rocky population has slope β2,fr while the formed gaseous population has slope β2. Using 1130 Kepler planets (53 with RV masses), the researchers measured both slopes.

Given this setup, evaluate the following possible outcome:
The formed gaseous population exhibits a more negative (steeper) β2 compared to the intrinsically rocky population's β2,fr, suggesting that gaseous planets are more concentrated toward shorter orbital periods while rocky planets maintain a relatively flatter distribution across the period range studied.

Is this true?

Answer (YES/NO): NO